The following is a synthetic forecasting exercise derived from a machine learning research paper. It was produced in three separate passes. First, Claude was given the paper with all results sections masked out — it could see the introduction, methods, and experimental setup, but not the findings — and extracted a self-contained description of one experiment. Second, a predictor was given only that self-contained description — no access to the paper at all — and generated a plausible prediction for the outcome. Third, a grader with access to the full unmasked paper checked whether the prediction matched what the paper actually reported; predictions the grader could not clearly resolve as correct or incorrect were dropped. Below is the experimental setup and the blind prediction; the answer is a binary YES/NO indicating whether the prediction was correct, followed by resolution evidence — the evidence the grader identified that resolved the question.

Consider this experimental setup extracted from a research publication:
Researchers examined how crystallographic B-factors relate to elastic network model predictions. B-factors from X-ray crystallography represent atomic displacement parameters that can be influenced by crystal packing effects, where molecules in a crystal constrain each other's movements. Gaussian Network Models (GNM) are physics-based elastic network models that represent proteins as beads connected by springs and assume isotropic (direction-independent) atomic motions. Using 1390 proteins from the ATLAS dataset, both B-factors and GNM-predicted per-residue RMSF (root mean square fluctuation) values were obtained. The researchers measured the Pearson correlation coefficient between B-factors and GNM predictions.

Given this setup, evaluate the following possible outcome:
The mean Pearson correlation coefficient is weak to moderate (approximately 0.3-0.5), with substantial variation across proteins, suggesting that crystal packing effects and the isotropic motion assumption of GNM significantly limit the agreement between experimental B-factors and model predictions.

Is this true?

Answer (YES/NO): NO